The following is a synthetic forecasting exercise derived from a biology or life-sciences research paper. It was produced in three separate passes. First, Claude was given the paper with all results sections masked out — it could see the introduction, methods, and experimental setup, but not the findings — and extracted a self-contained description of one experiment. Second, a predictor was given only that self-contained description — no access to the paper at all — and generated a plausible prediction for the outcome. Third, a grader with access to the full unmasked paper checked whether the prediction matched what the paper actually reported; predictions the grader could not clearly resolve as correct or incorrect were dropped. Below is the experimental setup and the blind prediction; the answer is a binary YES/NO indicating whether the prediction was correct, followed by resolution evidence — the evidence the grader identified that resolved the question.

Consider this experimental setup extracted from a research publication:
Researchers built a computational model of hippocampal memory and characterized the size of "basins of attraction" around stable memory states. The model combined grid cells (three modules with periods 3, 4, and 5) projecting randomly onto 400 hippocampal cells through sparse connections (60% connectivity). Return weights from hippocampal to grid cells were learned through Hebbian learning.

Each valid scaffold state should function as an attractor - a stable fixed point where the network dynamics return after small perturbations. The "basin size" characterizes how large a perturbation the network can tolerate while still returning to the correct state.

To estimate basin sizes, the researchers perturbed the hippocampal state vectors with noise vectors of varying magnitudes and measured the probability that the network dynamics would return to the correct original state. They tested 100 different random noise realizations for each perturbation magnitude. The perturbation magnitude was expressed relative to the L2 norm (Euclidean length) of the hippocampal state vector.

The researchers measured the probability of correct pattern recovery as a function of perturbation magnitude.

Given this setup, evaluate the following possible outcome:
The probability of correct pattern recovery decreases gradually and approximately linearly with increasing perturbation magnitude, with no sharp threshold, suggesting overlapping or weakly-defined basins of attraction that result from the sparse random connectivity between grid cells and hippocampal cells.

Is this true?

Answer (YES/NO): NO